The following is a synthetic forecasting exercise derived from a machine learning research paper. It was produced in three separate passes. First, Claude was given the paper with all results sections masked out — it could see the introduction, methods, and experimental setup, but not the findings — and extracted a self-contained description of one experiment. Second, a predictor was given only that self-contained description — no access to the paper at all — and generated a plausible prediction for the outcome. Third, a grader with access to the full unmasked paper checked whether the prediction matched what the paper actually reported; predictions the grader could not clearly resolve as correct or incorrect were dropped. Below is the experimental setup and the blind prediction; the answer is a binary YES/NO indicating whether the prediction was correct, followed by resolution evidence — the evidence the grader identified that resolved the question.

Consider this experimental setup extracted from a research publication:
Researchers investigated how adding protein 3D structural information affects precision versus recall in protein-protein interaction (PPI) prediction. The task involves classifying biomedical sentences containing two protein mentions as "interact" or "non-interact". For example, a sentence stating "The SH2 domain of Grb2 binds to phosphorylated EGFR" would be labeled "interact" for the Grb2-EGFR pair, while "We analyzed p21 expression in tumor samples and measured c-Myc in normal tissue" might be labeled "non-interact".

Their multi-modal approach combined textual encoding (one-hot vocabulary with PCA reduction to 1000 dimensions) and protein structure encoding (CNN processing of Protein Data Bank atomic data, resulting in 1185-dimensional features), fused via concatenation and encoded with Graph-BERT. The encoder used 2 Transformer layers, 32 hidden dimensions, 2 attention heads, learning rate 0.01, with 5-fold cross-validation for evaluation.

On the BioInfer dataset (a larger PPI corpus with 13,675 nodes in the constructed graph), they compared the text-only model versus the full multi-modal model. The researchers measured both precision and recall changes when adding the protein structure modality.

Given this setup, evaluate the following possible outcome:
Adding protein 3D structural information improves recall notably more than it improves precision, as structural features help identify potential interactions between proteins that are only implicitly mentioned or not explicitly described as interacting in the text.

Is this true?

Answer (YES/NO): NO